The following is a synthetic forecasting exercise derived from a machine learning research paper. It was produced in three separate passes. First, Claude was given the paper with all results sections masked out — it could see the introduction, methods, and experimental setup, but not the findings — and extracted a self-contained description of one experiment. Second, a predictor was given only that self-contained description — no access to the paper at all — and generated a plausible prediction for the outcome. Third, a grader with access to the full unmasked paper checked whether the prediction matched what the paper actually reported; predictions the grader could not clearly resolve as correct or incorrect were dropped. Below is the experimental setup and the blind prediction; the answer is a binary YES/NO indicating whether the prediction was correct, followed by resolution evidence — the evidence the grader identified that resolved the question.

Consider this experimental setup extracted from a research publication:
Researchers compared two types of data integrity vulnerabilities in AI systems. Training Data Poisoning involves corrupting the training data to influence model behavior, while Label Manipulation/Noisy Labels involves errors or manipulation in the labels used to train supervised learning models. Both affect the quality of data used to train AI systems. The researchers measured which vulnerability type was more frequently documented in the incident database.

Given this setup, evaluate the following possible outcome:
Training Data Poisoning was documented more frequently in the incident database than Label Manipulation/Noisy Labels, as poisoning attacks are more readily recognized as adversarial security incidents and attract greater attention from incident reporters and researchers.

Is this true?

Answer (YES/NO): YES